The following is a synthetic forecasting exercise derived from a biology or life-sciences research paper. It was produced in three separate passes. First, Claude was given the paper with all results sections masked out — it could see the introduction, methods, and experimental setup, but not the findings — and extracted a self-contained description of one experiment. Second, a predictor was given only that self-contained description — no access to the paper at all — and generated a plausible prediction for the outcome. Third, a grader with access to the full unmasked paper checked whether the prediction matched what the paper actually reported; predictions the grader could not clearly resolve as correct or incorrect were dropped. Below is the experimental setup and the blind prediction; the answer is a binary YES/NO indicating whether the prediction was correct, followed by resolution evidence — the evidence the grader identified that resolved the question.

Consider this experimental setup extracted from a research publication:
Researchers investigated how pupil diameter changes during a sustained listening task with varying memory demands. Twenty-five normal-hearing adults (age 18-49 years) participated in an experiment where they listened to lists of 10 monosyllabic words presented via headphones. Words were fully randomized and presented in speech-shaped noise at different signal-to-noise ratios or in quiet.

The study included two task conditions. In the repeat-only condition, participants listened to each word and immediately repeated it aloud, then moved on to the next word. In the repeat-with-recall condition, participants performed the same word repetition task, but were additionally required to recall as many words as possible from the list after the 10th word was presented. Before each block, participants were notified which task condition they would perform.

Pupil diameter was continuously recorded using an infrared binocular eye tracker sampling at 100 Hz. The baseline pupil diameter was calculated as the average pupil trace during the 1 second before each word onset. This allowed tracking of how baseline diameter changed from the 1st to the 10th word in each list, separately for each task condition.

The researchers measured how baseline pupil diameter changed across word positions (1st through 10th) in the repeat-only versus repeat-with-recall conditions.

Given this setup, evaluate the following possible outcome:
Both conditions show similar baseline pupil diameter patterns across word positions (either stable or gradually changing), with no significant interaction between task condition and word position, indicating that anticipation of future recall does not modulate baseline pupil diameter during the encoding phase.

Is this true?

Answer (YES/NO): NO